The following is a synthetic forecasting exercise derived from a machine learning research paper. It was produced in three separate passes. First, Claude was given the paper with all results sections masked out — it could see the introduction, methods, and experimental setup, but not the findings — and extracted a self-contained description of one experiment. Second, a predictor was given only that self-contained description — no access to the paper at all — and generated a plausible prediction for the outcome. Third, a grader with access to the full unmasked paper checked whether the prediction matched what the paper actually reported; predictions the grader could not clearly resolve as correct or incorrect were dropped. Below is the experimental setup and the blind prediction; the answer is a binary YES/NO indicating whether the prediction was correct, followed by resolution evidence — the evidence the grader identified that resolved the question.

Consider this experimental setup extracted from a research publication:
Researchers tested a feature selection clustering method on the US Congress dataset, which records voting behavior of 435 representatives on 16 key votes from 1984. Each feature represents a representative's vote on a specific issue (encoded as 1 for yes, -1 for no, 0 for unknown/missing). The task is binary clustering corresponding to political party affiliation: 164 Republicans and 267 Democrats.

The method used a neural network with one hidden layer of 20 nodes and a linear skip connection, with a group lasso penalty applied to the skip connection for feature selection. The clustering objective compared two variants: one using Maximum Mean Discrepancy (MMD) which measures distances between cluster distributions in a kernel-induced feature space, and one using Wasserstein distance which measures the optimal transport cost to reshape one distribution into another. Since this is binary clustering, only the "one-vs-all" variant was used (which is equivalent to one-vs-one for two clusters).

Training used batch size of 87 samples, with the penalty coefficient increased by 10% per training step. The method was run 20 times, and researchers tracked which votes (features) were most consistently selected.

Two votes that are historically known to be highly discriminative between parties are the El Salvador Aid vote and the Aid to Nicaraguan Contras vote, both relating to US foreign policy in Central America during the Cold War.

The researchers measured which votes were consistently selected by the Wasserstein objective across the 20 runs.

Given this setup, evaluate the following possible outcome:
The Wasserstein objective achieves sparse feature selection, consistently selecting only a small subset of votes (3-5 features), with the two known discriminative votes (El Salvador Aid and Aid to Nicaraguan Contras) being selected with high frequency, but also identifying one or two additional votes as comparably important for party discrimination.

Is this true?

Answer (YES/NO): NO